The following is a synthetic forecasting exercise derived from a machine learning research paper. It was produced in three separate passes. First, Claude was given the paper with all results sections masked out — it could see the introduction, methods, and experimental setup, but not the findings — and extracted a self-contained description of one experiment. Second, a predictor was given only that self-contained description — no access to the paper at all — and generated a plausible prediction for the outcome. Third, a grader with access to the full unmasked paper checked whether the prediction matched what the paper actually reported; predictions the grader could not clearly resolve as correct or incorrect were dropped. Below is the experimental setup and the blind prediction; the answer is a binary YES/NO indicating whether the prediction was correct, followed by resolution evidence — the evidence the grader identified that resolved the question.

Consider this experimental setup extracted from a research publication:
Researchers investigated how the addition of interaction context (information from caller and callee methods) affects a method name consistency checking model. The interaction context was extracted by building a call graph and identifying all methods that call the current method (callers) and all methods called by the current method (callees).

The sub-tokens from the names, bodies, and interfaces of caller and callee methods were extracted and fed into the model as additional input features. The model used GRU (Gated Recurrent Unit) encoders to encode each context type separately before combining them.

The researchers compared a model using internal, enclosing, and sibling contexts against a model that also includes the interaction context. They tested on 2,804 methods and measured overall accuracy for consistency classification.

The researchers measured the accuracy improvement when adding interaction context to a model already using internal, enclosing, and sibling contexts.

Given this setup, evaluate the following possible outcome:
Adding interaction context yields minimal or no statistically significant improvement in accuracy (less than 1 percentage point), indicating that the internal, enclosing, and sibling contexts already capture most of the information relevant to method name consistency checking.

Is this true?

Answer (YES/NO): NO